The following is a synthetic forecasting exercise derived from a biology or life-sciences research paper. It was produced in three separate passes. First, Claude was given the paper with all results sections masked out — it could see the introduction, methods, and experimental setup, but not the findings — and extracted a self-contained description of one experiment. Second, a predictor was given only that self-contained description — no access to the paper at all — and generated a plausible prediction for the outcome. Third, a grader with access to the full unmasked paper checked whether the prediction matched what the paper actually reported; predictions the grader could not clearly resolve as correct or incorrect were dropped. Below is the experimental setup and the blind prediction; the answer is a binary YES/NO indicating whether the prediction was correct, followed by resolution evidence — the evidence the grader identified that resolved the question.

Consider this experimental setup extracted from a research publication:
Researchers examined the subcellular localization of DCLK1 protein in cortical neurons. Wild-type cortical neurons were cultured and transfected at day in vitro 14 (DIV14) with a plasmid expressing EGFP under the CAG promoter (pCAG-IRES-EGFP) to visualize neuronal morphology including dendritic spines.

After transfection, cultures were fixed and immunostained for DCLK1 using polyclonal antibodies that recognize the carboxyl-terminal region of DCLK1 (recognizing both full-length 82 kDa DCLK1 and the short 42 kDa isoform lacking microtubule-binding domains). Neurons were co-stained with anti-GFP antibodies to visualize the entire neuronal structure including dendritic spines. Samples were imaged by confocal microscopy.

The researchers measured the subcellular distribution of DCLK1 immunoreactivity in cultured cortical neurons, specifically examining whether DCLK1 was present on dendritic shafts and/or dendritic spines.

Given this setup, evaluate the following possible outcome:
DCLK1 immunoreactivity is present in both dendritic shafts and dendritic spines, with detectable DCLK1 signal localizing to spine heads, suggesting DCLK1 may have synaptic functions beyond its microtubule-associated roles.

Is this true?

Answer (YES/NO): YES